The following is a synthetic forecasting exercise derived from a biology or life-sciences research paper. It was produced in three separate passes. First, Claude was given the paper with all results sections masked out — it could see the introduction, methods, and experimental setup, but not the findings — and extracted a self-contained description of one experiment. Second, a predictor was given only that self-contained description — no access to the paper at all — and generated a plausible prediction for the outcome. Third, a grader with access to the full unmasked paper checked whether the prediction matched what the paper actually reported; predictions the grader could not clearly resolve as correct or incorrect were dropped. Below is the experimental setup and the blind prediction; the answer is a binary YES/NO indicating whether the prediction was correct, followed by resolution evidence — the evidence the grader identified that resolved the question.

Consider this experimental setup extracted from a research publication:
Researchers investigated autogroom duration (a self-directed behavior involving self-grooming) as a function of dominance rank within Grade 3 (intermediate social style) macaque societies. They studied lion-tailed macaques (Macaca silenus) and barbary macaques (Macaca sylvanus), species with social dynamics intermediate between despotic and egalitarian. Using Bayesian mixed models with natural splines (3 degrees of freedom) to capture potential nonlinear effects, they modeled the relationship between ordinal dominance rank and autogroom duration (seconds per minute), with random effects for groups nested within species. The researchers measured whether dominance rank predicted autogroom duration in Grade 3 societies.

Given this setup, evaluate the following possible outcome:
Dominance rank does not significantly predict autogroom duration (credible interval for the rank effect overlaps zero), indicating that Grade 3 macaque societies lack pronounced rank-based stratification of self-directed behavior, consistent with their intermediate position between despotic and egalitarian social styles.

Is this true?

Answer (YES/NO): YES